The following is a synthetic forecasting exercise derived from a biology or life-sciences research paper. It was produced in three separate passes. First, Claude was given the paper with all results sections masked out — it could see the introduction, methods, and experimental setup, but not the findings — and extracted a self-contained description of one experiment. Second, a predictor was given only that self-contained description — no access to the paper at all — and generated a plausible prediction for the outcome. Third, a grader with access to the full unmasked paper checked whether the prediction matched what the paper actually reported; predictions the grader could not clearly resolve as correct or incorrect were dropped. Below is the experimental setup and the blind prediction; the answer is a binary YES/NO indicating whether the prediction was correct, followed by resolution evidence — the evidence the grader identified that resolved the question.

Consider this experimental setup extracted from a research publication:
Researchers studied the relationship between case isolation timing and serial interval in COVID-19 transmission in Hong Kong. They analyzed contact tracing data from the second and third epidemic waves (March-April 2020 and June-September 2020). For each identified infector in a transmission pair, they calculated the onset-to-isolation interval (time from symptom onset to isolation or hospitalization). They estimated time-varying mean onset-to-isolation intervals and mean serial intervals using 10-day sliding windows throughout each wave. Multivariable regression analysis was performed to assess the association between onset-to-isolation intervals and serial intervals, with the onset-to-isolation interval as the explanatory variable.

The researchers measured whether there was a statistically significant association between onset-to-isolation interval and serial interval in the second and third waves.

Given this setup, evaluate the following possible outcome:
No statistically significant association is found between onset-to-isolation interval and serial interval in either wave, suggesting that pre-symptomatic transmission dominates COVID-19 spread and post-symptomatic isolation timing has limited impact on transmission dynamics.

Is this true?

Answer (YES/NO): NO